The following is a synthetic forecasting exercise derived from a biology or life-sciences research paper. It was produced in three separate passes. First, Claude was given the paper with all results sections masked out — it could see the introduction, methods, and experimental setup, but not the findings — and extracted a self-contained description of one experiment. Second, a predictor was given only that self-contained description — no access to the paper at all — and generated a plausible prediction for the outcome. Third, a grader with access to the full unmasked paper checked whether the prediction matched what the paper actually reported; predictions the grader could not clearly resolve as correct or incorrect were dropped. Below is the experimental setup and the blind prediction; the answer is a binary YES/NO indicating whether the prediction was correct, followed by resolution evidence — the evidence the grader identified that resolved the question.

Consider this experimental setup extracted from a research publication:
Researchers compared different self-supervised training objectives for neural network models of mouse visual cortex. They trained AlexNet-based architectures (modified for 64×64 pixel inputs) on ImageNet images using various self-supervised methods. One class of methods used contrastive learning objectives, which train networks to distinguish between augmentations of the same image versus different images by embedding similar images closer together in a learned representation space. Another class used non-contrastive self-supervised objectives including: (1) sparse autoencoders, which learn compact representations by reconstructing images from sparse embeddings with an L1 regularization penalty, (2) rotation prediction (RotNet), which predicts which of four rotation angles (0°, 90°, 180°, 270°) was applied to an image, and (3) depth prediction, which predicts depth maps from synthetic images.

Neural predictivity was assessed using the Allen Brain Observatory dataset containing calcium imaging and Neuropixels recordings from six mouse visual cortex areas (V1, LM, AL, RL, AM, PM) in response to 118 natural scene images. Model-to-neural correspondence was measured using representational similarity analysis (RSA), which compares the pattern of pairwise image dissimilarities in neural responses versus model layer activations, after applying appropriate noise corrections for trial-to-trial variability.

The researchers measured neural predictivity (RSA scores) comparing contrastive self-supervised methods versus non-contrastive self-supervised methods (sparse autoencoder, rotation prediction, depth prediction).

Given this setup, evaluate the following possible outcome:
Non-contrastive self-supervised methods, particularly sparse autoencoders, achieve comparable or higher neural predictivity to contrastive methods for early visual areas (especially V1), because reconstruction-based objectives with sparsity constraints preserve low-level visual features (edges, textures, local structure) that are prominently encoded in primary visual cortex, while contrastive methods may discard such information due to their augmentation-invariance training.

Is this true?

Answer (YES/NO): NO